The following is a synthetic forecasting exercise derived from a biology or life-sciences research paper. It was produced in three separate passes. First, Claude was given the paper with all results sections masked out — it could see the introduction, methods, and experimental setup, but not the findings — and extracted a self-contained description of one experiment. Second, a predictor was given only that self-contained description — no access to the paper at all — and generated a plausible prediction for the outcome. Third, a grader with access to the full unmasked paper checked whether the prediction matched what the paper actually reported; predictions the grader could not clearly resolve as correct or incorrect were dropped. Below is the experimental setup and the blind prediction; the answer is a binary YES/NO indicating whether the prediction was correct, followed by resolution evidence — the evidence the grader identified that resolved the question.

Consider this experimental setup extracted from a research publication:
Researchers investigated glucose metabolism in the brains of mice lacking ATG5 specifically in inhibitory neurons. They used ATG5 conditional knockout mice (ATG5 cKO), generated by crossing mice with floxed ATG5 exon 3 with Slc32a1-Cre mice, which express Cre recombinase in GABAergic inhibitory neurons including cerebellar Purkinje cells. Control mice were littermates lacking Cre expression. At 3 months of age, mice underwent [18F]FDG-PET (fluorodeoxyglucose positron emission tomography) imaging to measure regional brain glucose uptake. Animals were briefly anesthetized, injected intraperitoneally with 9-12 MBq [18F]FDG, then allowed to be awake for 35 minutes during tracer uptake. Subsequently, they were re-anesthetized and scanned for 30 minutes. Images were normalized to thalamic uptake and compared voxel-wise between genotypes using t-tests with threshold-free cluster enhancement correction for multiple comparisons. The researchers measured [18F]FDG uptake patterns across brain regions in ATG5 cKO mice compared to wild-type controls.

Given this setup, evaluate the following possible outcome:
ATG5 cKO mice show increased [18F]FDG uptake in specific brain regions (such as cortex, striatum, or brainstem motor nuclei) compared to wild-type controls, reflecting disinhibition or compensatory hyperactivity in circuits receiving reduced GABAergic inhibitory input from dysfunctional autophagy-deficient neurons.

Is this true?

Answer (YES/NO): NO